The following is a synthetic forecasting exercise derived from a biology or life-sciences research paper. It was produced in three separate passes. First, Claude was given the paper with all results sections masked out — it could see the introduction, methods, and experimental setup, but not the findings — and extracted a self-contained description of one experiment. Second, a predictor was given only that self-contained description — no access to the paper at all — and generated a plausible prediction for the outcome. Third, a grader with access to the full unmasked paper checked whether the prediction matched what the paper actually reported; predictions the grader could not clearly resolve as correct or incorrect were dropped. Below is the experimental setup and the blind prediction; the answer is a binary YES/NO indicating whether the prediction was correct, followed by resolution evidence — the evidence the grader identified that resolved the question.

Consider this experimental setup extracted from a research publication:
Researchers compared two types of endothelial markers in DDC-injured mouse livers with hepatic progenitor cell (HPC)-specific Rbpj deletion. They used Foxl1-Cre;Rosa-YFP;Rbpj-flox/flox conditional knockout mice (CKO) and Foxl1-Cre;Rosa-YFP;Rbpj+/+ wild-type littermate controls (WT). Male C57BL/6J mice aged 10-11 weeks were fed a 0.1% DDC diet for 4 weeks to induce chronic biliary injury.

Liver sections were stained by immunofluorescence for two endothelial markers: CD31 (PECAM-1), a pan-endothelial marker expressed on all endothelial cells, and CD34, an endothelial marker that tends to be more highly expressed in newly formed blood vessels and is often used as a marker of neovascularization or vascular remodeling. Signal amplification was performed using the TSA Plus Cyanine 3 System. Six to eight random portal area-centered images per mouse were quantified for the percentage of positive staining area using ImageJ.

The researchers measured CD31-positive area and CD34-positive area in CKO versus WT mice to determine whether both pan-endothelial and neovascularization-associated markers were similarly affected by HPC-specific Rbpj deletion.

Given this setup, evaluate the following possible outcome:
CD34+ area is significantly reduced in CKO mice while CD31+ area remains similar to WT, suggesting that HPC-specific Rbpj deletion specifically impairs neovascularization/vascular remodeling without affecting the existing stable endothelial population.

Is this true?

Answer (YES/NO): NO